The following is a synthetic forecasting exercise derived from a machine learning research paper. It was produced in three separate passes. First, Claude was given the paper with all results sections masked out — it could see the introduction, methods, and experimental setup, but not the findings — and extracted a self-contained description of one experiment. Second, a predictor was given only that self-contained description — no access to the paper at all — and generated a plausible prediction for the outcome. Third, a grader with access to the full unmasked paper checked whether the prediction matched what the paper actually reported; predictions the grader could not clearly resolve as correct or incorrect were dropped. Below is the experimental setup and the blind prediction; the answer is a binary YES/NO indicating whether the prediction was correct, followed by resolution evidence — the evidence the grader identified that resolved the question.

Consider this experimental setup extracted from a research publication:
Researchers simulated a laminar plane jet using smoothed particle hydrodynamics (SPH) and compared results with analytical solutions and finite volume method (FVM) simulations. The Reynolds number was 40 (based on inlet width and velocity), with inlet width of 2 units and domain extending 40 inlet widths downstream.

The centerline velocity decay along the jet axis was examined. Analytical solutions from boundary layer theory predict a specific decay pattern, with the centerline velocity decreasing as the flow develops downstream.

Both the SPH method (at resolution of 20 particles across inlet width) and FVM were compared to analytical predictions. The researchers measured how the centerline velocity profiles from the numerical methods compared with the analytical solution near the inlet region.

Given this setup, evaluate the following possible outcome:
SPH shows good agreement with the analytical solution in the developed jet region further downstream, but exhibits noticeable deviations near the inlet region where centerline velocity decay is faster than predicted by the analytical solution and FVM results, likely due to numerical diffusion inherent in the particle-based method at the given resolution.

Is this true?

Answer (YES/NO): NO